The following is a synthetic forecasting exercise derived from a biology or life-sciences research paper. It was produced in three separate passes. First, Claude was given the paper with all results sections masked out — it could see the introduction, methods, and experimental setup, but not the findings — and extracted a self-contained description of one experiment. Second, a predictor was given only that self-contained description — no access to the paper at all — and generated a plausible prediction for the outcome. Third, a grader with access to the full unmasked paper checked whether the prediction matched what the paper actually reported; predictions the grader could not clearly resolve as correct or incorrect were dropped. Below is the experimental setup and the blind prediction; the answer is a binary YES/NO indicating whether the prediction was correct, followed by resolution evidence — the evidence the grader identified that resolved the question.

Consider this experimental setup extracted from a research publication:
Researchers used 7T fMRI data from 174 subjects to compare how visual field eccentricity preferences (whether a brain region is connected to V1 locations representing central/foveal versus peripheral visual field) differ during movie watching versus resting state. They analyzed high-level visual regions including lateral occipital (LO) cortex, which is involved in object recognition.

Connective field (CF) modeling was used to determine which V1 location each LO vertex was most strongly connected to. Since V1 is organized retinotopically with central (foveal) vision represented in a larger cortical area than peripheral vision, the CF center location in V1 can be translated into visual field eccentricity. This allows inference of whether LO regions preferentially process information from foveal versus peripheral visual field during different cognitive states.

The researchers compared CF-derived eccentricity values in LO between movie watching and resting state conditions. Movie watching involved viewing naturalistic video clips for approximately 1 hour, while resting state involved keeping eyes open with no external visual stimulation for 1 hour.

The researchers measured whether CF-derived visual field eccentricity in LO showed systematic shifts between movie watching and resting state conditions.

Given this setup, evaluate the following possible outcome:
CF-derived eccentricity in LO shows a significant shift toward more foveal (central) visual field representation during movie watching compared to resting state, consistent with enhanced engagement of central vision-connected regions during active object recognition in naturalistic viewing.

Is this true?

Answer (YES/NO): YES